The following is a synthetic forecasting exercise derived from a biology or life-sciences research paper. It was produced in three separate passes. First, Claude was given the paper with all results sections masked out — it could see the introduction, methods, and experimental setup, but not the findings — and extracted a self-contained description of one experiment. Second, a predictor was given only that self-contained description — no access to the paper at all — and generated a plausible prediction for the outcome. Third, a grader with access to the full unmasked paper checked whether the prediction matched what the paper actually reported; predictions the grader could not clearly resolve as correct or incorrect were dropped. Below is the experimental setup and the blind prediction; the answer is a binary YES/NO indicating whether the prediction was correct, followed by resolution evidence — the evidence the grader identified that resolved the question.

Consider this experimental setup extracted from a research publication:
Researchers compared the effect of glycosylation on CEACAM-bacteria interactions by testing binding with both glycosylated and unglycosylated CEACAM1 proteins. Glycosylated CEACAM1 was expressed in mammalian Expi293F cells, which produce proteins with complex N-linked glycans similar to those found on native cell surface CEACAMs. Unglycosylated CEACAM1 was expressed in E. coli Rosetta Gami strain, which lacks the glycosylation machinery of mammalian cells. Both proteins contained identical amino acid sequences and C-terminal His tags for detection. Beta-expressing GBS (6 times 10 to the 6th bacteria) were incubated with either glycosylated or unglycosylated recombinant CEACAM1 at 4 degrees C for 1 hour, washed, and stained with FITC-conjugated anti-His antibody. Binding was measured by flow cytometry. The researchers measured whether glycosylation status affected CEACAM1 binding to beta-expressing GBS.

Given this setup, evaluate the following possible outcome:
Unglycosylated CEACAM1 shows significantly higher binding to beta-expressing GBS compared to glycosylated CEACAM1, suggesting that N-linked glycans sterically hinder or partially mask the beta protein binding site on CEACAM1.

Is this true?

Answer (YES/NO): NO